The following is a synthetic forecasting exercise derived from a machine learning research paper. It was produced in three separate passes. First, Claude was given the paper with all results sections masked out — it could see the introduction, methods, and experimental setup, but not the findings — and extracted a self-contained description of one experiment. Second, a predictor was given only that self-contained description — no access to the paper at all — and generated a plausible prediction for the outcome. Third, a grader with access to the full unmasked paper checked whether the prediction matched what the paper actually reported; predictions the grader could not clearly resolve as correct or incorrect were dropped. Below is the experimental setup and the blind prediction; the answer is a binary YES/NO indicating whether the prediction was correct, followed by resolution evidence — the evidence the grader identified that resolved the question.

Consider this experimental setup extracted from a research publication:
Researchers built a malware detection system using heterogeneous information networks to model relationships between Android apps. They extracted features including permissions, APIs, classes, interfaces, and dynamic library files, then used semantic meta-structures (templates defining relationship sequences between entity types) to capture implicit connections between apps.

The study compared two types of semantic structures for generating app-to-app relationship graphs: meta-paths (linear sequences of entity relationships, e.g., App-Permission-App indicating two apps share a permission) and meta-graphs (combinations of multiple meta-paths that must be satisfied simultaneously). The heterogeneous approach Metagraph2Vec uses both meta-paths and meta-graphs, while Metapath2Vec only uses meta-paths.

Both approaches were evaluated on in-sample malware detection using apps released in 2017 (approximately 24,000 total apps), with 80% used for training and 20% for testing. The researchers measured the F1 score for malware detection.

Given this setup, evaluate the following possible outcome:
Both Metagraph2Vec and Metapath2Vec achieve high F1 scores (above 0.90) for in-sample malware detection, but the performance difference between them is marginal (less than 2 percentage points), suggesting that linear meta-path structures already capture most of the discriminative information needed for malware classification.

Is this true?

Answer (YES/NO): NO